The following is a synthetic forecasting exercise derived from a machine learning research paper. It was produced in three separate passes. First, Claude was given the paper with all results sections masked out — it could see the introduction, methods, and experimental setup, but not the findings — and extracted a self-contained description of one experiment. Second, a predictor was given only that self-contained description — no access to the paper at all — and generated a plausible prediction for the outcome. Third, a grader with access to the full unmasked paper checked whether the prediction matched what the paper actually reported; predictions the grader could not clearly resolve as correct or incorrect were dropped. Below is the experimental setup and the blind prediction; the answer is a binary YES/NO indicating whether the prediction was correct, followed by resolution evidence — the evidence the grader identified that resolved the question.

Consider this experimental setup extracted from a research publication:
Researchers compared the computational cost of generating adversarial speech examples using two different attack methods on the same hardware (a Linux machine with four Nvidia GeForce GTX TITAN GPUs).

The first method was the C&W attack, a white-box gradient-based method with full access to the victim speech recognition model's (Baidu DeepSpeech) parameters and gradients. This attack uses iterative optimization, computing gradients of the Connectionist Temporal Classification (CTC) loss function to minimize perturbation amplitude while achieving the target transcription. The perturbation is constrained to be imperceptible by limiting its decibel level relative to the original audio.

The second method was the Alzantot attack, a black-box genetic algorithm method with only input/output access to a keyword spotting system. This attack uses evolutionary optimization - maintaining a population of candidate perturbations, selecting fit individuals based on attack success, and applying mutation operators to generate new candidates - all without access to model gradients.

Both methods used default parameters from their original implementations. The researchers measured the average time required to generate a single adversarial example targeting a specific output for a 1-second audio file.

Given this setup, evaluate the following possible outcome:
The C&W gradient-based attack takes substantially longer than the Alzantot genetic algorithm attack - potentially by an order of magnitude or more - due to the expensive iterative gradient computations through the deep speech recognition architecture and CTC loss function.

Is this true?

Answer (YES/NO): NO